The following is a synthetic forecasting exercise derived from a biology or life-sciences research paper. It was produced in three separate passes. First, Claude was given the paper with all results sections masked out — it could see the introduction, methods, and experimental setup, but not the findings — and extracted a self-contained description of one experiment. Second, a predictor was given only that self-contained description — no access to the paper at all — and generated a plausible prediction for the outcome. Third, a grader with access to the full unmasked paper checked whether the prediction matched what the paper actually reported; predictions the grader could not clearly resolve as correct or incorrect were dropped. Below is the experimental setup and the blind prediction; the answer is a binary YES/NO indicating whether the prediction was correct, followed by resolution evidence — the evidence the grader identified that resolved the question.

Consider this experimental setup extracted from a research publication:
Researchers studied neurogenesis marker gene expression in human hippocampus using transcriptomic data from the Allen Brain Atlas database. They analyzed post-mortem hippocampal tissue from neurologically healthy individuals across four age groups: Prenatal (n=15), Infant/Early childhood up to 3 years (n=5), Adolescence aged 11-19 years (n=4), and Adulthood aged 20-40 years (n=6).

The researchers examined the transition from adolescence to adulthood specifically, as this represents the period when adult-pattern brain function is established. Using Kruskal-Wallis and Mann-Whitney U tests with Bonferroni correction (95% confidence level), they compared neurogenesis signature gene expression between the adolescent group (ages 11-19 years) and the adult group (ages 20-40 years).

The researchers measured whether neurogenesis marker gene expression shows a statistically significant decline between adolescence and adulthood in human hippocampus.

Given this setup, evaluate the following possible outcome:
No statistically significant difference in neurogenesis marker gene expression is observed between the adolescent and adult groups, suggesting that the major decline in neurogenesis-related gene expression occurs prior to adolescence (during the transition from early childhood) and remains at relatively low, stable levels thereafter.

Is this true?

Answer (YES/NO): YES